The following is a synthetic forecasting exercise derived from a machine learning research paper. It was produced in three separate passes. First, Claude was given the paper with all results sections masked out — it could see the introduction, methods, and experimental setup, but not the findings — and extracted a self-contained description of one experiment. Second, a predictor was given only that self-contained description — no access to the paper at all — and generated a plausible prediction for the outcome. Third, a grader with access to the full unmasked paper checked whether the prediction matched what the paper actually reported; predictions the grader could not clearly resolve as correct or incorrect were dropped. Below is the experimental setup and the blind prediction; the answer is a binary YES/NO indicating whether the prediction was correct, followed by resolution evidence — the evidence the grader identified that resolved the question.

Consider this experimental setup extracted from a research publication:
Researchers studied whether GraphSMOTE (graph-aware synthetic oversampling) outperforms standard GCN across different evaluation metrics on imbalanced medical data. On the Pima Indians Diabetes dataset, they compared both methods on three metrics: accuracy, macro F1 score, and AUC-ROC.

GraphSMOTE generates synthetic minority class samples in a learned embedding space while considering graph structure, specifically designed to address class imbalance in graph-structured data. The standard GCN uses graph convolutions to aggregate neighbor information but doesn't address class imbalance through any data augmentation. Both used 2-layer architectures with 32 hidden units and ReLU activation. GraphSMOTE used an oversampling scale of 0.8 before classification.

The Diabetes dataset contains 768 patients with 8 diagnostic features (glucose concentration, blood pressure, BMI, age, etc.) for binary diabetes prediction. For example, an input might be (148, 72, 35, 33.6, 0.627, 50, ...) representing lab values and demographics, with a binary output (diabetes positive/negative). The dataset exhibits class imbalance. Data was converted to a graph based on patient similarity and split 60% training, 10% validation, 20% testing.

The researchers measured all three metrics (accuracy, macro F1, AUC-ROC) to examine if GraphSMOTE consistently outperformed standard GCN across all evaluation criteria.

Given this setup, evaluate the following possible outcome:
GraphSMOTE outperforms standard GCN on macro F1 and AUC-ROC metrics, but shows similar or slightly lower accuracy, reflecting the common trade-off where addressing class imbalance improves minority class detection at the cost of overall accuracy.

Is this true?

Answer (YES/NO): NO